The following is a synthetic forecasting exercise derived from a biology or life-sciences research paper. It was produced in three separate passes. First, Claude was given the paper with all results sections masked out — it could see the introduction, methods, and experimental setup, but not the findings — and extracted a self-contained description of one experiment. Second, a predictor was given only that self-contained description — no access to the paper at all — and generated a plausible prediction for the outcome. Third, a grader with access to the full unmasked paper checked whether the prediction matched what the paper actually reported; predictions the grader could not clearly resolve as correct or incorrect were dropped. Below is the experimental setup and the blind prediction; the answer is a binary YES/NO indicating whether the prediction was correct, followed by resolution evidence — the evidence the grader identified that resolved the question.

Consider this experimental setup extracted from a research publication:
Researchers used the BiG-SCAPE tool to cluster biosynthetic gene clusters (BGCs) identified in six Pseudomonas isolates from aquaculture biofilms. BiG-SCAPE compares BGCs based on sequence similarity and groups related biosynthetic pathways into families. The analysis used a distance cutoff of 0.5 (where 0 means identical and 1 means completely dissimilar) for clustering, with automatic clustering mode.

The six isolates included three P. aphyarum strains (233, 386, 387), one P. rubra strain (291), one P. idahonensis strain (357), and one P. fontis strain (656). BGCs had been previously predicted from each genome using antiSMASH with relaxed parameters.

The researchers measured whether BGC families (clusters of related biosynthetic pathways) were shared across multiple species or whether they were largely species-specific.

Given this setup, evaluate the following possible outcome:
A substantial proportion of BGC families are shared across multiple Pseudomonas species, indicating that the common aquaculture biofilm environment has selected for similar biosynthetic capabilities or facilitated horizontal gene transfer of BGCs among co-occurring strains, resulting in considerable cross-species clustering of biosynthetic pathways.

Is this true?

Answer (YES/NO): NO